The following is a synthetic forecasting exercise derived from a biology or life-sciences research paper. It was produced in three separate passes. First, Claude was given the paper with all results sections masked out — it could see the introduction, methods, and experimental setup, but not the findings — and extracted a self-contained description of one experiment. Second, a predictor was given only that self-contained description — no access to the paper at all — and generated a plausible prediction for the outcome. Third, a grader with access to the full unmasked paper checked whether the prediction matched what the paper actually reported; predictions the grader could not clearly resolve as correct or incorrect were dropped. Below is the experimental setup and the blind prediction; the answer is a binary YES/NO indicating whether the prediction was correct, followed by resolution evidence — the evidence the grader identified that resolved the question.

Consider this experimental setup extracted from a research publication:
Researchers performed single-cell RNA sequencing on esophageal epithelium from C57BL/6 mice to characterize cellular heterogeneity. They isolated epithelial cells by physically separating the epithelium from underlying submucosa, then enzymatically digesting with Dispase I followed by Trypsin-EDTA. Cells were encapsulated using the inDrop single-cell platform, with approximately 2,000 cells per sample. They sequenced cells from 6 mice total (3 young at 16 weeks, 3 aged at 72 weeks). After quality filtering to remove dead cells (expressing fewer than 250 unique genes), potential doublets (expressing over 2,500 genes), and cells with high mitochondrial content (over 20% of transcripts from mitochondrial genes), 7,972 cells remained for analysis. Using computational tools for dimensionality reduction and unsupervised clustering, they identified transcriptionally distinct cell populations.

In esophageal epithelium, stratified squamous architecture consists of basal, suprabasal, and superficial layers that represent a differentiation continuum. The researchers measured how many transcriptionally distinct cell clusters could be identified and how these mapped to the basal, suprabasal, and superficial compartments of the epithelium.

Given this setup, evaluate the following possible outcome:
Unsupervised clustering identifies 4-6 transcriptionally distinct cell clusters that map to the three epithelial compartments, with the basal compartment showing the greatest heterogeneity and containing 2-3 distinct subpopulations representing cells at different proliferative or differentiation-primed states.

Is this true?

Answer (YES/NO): NO